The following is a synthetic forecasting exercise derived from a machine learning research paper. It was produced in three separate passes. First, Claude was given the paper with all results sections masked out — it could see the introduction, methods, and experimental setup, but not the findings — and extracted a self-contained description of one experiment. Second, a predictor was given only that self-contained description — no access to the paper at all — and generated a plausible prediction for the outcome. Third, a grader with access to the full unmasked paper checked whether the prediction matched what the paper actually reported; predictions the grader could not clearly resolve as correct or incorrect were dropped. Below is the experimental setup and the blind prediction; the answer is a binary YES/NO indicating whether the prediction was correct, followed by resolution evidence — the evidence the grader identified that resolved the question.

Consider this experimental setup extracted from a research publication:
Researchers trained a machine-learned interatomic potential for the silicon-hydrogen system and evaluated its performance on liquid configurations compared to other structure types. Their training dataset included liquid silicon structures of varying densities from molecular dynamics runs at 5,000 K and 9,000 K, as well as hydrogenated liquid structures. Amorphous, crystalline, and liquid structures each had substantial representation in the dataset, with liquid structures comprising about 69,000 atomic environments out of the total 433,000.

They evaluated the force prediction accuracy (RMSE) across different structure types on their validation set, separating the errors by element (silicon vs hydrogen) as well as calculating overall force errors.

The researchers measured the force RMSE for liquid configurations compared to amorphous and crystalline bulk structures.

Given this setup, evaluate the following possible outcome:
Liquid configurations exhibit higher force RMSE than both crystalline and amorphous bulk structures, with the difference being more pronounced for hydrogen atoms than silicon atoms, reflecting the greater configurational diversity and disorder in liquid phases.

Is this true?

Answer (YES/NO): YES